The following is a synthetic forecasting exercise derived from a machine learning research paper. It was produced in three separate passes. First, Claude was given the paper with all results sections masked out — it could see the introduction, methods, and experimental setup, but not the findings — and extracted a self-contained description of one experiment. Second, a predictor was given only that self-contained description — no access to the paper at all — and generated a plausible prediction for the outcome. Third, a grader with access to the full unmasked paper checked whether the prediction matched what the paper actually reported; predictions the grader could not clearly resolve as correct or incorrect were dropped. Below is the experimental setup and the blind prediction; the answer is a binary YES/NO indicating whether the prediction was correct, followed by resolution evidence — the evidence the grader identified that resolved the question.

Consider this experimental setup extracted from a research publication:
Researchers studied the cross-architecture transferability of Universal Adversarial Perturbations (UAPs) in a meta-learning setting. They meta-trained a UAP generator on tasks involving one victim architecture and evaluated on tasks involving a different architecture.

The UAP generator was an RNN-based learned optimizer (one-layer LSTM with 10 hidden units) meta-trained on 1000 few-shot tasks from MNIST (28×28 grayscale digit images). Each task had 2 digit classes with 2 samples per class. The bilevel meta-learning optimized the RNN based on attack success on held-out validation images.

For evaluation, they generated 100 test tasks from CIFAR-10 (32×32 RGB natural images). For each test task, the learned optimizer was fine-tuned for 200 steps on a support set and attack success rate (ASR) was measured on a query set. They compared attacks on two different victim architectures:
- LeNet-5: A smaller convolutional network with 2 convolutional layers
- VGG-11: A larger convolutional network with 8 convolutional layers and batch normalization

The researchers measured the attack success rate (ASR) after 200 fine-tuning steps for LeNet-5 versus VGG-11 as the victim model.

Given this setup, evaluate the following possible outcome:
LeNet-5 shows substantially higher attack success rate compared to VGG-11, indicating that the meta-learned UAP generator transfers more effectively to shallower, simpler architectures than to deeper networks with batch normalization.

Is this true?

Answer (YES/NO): NO